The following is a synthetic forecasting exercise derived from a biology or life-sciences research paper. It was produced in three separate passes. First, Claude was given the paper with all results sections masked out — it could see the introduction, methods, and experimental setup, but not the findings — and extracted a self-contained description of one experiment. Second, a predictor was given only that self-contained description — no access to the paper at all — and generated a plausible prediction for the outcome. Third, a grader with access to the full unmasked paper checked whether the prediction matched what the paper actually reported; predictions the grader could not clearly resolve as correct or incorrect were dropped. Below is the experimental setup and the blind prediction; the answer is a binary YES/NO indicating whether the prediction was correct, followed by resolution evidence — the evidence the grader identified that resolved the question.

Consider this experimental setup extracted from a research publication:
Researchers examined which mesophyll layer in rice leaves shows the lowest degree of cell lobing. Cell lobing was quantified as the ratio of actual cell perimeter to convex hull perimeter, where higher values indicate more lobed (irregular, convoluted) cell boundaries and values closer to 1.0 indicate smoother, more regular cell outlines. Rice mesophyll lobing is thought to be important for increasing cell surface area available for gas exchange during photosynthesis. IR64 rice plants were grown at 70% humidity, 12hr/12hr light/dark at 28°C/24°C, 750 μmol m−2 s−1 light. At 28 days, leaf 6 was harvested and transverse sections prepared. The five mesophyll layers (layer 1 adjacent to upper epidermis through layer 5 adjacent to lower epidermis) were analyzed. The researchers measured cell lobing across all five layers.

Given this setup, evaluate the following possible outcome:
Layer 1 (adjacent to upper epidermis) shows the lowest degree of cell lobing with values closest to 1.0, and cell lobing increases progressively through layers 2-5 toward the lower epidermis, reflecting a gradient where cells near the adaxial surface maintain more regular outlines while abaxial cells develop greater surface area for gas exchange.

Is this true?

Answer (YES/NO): NO